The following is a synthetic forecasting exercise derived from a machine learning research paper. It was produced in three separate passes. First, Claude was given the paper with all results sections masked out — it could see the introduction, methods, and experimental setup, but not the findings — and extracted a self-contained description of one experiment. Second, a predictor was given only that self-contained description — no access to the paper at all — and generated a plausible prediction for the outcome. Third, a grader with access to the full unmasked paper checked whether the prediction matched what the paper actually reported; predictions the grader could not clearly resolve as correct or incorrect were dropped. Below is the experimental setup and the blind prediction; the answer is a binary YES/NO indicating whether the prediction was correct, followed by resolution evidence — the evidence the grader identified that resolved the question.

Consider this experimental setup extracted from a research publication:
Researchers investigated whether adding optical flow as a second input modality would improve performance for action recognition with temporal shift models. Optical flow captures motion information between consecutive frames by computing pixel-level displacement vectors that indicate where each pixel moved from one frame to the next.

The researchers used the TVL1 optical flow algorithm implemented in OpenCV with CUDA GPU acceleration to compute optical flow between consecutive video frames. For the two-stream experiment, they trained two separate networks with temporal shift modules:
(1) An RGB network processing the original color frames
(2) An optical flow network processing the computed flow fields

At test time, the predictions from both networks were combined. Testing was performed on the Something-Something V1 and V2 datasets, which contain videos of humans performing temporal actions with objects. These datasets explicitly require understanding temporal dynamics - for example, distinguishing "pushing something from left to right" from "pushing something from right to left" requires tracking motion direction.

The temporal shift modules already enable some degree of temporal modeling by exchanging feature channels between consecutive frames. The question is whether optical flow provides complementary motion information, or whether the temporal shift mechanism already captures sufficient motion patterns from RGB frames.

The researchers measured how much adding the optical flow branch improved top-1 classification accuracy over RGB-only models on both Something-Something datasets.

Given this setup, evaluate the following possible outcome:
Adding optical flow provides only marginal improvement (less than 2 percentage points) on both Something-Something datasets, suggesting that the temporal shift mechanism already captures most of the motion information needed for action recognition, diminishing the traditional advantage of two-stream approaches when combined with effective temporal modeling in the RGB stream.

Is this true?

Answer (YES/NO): NO